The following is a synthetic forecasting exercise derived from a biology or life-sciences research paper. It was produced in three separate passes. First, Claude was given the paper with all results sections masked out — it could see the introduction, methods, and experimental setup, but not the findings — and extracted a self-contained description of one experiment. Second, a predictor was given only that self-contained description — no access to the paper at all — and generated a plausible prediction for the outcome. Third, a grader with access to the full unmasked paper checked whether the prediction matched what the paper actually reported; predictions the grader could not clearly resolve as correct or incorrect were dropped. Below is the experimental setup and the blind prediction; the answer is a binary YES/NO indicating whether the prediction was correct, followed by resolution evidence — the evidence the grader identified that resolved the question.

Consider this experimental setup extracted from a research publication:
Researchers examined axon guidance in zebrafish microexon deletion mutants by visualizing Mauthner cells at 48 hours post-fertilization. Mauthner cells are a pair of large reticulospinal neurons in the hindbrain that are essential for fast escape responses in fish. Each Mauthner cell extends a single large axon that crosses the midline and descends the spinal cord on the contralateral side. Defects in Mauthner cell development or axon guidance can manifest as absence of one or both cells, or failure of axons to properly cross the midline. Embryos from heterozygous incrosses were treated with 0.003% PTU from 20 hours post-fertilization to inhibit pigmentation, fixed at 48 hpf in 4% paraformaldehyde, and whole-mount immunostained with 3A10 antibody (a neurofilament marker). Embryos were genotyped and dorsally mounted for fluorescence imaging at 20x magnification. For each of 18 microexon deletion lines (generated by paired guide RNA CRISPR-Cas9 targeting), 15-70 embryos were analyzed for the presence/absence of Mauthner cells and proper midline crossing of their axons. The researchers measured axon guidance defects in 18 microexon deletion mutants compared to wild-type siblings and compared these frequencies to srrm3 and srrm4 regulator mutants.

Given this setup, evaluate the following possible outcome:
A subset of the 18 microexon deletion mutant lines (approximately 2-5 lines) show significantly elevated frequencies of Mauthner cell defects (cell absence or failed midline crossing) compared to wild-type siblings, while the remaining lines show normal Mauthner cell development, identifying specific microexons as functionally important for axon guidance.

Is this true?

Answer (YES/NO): NO